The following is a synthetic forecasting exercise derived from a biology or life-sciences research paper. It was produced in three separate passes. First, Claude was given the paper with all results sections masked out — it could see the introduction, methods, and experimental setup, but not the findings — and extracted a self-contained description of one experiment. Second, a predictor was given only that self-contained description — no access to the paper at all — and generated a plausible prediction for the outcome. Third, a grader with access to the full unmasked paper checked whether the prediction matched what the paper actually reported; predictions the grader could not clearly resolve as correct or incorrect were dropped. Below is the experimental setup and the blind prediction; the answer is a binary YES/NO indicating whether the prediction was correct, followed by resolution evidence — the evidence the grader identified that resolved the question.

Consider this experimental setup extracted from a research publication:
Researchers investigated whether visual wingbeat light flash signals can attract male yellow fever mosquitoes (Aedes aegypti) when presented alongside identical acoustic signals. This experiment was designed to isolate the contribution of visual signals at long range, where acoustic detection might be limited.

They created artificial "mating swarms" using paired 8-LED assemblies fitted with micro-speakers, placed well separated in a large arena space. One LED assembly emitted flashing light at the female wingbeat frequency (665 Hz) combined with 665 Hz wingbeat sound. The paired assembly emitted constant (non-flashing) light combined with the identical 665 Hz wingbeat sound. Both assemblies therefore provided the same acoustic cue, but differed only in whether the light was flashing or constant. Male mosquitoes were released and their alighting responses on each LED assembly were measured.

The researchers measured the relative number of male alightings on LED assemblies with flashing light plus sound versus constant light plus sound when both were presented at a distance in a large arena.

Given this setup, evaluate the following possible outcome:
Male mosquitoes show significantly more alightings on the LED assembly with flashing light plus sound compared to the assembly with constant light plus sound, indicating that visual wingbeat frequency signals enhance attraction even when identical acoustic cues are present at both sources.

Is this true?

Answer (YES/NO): YES